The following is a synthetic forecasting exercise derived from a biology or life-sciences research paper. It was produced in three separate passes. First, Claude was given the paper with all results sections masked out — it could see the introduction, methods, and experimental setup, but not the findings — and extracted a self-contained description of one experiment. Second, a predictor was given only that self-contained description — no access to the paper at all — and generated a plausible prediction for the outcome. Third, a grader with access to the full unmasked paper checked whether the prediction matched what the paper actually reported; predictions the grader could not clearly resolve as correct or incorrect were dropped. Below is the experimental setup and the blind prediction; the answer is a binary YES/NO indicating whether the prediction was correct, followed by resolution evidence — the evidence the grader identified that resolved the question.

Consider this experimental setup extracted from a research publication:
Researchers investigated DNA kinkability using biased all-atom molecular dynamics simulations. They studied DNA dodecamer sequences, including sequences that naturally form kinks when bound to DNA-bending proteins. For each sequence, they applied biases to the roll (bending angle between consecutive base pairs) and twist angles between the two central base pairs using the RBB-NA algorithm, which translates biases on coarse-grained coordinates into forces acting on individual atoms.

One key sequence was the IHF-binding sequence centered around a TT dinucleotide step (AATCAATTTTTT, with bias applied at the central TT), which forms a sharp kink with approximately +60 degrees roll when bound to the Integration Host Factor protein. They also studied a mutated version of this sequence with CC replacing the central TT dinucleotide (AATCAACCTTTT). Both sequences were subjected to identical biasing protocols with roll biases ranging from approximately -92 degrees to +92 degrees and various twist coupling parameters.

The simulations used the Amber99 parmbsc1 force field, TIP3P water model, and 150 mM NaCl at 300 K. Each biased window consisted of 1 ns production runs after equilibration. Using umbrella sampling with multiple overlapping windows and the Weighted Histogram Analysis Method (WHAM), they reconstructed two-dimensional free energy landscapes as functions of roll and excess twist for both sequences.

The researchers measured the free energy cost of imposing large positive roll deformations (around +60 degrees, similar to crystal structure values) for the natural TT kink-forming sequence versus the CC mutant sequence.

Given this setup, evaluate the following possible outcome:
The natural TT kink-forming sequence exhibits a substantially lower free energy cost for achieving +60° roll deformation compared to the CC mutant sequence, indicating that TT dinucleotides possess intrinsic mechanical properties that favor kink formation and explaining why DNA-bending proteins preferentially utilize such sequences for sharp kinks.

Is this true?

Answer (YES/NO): YES